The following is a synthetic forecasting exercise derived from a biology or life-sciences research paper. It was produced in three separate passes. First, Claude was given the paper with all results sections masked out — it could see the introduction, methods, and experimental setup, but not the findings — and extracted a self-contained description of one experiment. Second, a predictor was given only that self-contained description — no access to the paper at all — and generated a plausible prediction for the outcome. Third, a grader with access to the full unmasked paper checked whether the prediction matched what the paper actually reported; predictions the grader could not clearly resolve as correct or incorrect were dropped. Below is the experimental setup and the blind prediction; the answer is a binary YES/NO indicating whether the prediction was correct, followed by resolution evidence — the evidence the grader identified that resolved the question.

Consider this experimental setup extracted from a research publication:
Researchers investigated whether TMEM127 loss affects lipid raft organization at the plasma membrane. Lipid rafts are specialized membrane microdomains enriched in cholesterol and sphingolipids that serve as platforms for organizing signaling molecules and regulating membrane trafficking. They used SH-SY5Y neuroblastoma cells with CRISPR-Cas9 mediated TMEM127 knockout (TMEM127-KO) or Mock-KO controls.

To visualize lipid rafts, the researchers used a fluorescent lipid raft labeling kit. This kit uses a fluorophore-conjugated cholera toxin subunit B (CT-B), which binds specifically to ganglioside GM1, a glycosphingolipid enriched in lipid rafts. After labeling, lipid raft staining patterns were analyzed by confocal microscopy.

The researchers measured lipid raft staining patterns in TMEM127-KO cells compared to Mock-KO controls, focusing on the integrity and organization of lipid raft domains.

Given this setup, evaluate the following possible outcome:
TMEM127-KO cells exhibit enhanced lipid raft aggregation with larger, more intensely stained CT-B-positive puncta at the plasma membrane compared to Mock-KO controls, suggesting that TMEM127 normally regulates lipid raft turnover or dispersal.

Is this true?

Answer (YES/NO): NO